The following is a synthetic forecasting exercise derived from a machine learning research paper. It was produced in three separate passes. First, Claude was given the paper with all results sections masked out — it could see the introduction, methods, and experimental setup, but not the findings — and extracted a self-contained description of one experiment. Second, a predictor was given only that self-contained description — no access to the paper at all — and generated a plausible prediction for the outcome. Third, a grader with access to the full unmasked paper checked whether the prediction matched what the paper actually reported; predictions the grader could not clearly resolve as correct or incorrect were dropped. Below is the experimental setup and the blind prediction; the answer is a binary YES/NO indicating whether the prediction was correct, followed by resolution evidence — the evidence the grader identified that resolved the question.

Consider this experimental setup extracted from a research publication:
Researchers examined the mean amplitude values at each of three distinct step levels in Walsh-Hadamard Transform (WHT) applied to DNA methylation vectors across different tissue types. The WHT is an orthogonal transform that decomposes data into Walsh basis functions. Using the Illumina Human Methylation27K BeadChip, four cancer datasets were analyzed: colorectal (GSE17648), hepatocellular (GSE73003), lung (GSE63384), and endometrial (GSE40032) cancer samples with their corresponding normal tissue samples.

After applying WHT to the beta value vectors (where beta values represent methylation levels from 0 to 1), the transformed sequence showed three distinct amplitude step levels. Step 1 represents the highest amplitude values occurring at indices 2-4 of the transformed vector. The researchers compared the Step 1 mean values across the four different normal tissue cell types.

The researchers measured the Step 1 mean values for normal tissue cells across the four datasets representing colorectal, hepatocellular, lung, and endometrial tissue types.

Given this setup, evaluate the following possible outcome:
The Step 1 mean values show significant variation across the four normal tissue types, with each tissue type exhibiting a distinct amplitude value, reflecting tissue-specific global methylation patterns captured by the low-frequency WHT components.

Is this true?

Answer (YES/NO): NO